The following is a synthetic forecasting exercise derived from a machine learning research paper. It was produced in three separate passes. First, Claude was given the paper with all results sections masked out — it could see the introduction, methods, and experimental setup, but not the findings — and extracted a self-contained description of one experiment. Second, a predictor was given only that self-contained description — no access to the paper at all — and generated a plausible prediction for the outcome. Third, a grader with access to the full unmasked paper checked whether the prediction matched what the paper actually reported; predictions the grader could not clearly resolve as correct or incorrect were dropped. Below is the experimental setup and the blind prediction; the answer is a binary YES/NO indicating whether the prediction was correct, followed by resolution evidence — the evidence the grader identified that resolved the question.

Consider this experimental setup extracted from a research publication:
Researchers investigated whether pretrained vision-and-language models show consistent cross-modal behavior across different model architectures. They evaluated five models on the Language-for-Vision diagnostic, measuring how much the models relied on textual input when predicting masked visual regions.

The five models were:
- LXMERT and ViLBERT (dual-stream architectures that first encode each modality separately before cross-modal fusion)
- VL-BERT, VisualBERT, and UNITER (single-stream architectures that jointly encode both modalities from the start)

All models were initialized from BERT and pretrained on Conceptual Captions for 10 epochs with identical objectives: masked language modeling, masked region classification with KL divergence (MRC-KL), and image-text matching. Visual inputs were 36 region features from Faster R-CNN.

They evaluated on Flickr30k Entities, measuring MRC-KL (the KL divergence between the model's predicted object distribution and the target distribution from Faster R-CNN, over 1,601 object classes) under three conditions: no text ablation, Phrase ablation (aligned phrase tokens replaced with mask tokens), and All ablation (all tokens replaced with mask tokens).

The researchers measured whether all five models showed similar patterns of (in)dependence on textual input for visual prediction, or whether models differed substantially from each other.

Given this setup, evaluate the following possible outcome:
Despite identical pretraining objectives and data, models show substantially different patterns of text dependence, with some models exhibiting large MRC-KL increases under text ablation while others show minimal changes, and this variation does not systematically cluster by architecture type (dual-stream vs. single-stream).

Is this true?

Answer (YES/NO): NO